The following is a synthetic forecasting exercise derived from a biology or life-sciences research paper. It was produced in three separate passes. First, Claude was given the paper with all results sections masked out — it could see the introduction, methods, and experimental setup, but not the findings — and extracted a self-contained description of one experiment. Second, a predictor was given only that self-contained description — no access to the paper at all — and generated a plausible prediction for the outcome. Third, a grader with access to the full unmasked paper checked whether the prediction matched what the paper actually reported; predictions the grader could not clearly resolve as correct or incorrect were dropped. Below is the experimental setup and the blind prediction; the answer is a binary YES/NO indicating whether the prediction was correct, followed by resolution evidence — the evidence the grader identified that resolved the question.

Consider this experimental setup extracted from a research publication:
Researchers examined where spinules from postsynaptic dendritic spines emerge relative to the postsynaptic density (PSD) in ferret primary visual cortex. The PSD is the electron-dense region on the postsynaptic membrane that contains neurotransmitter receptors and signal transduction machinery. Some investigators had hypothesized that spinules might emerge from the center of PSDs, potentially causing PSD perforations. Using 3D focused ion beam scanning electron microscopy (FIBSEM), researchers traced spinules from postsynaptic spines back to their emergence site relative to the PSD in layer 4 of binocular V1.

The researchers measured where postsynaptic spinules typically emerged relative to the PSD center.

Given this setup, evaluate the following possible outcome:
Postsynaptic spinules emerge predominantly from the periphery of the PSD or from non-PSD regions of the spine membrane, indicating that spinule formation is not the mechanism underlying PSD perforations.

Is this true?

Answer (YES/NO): YES